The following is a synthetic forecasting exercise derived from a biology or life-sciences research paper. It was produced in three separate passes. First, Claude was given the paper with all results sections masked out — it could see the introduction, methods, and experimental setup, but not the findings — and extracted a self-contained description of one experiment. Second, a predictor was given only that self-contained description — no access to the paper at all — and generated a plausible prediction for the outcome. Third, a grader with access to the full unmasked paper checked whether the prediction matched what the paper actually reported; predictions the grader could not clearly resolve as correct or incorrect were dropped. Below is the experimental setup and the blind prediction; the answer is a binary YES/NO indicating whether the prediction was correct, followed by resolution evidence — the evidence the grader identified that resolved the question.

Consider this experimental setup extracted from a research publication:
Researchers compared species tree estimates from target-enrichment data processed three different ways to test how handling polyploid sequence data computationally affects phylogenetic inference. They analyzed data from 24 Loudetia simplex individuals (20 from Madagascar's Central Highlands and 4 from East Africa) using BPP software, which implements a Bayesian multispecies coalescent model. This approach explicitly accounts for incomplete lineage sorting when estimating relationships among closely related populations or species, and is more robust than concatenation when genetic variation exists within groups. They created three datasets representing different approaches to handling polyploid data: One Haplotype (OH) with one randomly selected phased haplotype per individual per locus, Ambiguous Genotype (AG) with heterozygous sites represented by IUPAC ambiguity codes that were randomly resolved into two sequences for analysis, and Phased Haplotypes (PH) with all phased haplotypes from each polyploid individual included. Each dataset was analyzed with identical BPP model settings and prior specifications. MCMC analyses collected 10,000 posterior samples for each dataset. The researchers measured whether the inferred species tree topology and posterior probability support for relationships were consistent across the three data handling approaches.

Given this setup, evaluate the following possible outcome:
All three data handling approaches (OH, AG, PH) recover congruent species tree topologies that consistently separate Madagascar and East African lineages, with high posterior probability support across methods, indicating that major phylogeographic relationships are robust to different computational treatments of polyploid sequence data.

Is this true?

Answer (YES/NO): NO